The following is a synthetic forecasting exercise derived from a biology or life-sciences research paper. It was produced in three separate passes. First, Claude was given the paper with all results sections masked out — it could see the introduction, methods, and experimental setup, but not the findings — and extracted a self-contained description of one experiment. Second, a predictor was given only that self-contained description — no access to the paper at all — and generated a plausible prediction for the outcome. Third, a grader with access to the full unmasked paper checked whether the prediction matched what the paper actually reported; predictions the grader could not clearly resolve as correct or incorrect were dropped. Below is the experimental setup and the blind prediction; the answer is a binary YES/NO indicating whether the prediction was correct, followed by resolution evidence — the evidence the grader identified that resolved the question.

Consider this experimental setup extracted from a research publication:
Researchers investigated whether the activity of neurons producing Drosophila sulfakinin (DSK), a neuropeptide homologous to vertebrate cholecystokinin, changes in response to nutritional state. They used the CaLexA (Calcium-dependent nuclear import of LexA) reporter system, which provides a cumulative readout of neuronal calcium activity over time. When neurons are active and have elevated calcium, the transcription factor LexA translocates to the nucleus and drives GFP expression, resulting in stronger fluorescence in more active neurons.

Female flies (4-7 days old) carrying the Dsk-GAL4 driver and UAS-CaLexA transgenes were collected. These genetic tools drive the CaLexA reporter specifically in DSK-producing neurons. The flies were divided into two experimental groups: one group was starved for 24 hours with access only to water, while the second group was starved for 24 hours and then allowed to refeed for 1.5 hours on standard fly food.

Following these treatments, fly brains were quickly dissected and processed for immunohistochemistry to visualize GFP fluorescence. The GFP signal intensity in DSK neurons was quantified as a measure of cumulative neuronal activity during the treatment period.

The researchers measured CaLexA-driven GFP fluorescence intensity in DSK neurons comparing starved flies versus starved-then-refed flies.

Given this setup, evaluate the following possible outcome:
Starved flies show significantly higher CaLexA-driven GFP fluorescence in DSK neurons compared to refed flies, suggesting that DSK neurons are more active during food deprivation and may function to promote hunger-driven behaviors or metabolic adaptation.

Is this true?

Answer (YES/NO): NO